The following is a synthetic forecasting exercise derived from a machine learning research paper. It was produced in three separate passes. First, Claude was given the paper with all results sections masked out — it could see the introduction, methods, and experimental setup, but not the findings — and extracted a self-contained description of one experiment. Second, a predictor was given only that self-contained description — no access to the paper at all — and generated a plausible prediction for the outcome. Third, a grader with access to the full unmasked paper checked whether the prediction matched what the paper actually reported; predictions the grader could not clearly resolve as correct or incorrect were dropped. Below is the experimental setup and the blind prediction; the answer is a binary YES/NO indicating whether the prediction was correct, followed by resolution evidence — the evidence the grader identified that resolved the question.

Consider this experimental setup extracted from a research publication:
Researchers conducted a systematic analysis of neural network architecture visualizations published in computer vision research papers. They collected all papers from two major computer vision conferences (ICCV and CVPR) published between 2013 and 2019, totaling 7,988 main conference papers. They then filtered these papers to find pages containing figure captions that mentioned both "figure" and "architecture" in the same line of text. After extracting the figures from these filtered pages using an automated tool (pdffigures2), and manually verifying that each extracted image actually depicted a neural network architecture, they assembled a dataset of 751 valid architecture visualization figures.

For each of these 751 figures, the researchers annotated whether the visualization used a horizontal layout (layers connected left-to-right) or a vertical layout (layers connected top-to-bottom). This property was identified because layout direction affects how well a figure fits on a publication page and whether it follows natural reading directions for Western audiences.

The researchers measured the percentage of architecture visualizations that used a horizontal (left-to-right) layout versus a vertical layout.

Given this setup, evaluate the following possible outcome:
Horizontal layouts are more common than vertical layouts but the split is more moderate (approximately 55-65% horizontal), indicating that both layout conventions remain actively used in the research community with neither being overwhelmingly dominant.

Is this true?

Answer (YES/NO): NO